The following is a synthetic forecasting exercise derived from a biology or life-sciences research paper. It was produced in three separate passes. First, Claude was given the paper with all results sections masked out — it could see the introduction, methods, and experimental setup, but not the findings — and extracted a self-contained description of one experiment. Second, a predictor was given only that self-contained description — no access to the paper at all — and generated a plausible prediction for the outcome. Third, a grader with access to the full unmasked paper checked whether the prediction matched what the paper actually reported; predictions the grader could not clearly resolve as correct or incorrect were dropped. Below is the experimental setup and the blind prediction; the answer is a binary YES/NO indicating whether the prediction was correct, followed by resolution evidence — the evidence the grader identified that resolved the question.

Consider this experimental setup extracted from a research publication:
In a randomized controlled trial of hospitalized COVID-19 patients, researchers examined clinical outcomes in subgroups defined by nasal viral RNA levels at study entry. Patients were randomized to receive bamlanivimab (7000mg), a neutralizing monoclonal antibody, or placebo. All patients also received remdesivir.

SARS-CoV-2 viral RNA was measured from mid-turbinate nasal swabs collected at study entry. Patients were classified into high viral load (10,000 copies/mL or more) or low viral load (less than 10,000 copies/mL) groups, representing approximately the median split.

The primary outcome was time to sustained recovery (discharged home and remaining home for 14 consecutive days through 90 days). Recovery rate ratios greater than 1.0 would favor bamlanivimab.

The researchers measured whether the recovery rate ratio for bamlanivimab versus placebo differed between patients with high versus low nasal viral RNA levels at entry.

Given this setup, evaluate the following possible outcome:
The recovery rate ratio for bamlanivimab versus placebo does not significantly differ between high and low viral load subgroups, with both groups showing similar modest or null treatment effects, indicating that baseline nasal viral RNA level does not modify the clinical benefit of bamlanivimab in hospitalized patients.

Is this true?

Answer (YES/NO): NO